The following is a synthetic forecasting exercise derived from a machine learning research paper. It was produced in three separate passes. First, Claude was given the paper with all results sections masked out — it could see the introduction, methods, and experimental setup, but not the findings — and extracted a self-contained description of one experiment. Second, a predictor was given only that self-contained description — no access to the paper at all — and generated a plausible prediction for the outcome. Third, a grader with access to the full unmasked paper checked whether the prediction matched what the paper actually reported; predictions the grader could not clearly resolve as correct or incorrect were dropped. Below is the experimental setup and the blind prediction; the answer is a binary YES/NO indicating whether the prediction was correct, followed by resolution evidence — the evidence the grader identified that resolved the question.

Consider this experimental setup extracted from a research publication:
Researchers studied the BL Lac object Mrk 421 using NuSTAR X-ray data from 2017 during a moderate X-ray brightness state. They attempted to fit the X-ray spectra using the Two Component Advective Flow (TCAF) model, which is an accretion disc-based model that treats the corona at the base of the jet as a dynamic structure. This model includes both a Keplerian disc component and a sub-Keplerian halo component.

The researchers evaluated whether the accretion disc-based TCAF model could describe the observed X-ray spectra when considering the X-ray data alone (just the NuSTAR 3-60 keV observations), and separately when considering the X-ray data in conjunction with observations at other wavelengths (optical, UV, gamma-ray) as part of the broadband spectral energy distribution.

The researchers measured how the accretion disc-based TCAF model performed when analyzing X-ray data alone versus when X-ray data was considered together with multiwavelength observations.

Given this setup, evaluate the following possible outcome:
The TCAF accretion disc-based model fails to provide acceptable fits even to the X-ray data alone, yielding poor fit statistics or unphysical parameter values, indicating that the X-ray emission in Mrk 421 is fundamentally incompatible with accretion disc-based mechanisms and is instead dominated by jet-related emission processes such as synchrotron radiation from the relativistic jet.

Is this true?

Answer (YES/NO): NO